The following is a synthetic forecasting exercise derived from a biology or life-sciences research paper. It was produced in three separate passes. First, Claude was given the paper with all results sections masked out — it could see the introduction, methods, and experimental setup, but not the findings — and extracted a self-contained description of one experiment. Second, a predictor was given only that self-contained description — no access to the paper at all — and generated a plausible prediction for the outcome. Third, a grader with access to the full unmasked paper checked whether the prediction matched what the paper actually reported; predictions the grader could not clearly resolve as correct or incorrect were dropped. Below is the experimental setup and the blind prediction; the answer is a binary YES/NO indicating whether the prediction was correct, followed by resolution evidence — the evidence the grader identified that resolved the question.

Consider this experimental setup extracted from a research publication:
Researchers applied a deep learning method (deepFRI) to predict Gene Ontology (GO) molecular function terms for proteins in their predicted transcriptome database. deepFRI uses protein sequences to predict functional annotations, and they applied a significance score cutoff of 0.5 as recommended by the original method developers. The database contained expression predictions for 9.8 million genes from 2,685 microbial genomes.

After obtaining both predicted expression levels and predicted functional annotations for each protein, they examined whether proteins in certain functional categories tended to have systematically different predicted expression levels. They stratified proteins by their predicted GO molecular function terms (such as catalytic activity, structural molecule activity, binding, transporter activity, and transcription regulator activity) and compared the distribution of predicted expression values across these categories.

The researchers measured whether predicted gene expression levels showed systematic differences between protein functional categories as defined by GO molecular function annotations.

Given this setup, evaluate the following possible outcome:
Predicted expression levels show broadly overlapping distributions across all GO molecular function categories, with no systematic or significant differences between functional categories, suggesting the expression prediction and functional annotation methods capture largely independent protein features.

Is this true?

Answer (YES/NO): NO